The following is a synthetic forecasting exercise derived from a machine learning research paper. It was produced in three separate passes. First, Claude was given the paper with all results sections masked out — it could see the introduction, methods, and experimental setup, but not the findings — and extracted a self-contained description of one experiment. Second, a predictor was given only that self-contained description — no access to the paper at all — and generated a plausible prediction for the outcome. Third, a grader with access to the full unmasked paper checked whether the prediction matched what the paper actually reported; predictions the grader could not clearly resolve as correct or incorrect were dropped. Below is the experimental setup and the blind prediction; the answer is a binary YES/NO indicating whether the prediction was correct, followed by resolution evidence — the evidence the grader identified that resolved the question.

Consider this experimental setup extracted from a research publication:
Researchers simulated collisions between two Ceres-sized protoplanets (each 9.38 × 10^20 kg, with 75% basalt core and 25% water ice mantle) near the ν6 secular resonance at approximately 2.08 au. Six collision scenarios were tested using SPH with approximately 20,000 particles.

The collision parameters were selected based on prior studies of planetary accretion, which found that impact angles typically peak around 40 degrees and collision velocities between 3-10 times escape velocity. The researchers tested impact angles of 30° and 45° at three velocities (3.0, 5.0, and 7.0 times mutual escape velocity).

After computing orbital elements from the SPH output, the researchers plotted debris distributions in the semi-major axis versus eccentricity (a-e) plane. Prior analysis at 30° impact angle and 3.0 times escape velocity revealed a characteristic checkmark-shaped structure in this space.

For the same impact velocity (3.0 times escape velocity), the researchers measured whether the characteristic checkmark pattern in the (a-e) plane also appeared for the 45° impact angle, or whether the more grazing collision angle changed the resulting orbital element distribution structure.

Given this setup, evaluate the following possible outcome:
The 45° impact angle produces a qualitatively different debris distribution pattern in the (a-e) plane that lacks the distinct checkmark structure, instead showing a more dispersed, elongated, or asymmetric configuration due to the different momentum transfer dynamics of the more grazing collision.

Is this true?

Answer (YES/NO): NO